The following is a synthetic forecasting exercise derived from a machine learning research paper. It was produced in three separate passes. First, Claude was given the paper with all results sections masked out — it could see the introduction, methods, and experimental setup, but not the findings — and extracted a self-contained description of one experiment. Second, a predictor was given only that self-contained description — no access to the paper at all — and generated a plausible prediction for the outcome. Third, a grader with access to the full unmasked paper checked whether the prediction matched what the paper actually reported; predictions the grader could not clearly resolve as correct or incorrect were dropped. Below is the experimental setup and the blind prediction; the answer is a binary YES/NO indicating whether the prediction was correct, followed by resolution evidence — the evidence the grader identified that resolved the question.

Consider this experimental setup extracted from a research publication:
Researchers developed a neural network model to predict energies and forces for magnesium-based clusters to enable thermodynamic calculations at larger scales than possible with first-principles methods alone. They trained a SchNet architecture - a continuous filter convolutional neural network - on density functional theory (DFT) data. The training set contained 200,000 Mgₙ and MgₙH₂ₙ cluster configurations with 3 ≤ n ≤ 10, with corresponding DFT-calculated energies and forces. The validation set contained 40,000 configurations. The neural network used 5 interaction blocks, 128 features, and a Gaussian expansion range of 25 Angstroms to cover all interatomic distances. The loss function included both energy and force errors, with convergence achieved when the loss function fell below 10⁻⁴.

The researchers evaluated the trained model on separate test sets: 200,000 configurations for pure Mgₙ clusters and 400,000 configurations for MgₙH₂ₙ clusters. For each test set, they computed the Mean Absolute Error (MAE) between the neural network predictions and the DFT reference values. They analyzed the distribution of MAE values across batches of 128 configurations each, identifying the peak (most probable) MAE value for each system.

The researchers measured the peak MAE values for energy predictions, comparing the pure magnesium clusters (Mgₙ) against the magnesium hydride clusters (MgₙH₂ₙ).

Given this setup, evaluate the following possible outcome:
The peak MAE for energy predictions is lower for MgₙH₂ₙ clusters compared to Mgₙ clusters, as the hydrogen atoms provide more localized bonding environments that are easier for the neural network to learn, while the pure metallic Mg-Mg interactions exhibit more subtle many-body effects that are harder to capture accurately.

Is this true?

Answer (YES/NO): NO